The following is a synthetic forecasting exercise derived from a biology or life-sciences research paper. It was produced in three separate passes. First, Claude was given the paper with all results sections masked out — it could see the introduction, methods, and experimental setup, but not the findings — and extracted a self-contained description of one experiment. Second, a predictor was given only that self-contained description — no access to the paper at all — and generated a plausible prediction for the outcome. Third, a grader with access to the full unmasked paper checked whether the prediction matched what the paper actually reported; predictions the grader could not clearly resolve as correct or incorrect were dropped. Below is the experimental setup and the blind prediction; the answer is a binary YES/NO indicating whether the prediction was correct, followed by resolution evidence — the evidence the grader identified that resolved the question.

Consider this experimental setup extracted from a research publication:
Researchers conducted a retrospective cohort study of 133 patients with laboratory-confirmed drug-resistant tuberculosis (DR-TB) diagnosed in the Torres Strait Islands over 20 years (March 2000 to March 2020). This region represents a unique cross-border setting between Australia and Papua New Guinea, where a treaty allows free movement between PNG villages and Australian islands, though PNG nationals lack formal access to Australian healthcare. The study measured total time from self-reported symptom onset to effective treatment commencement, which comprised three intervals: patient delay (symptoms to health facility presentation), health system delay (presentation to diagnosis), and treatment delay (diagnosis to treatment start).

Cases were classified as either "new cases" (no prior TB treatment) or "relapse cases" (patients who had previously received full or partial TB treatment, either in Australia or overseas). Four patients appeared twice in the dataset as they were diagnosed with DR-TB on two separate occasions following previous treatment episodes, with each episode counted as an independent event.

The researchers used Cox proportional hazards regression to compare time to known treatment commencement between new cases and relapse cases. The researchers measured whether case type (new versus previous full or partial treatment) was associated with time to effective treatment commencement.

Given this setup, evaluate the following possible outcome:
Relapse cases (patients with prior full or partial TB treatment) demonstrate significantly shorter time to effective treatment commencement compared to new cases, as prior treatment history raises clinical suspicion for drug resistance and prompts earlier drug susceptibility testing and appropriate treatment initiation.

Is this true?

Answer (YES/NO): NO